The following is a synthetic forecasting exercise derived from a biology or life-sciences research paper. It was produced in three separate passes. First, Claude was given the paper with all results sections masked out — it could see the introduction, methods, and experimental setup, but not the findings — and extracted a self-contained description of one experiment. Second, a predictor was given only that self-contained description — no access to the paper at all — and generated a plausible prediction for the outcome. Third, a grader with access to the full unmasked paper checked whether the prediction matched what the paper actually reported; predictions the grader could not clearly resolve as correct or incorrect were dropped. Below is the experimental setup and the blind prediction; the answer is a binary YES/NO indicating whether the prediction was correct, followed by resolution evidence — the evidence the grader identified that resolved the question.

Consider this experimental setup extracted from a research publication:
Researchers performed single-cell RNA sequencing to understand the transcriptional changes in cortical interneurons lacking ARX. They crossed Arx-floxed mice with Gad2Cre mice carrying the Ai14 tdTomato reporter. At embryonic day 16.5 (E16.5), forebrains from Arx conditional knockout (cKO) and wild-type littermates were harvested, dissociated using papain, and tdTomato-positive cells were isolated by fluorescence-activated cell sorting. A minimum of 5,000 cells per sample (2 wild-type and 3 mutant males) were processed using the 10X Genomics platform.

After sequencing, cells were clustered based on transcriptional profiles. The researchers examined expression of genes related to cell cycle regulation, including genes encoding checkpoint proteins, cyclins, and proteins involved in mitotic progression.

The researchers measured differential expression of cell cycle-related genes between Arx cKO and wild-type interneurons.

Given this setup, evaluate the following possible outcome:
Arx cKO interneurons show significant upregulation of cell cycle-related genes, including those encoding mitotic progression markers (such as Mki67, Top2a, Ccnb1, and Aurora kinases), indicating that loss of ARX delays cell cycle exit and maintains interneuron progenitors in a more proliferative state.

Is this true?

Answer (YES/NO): NO